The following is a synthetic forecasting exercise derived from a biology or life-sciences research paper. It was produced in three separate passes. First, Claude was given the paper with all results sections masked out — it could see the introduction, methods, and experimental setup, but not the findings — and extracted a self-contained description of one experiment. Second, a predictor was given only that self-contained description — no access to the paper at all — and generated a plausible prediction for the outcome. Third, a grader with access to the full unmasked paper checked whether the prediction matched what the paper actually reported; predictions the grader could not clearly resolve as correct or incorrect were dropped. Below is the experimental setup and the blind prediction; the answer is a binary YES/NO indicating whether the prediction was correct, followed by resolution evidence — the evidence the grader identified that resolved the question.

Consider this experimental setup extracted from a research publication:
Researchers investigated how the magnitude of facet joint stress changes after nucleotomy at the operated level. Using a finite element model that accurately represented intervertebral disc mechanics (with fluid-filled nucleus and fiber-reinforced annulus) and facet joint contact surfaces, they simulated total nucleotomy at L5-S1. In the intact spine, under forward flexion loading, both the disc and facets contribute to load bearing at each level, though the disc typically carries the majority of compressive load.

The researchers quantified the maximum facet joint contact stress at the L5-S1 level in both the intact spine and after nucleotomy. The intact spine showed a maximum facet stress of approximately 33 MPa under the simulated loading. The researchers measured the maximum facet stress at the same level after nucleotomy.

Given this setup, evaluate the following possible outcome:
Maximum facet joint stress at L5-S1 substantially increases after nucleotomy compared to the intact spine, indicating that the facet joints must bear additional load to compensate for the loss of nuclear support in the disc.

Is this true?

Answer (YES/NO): YES